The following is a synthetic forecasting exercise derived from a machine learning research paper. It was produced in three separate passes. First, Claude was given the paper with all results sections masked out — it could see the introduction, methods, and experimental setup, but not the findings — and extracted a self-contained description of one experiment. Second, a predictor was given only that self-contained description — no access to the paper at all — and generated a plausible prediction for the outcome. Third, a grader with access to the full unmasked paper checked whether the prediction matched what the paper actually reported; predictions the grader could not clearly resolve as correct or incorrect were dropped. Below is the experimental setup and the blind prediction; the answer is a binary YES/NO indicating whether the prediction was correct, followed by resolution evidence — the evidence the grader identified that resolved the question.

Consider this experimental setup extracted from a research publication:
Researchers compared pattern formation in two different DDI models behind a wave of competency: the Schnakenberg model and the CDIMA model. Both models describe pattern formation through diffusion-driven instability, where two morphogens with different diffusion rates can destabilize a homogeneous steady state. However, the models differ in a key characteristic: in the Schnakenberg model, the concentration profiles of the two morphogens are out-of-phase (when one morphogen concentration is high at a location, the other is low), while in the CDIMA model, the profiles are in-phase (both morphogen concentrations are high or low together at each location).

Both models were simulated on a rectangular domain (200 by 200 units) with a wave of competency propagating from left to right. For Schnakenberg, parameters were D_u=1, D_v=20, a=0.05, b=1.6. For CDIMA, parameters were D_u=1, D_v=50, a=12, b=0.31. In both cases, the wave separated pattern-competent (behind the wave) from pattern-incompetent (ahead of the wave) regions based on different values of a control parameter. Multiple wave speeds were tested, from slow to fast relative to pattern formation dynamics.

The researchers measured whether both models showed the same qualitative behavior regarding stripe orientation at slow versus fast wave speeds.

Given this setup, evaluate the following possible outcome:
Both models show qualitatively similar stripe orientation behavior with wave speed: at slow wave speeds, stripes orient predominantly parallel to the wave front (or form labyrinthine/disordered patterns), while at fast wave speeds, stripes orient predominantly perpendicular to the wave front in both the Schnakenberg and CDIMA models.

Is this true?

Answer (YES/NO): NO